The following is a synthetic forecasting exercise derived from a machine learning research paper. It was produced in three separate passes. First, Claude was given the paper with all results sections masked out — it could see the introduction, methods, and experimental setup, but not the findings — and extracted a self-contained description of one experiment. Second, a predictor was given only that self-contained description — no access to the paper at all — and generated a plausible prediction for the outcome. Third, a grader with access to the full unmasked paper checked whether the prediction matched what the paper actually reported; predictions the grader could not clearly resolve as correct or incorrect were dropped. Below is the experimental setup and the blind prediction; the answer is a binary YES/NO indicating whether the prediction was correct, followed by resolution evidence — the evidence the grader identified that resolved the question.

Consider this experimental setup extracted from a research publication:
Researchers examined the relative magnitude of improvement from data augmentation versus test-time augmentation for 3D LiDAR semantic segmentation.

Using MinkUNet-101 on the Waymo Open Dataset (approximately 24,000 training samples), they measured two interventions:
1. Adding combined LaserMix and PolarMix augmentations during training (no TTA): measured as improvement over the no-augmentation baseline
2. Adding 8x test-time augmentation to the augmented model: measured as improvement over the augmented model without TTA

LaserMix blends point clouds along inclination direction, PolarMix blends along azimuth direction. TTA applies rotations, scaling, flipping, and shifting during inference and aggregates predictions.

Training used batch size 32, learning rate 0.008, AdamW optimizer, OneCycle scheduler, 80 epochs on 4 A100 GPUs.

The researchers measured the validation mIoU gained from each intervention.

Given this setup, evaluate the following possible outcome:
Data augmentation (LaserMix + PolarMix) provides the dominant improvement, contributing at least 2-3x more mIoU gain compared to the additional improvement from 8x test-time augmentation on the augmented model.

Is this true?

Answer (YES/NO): NO